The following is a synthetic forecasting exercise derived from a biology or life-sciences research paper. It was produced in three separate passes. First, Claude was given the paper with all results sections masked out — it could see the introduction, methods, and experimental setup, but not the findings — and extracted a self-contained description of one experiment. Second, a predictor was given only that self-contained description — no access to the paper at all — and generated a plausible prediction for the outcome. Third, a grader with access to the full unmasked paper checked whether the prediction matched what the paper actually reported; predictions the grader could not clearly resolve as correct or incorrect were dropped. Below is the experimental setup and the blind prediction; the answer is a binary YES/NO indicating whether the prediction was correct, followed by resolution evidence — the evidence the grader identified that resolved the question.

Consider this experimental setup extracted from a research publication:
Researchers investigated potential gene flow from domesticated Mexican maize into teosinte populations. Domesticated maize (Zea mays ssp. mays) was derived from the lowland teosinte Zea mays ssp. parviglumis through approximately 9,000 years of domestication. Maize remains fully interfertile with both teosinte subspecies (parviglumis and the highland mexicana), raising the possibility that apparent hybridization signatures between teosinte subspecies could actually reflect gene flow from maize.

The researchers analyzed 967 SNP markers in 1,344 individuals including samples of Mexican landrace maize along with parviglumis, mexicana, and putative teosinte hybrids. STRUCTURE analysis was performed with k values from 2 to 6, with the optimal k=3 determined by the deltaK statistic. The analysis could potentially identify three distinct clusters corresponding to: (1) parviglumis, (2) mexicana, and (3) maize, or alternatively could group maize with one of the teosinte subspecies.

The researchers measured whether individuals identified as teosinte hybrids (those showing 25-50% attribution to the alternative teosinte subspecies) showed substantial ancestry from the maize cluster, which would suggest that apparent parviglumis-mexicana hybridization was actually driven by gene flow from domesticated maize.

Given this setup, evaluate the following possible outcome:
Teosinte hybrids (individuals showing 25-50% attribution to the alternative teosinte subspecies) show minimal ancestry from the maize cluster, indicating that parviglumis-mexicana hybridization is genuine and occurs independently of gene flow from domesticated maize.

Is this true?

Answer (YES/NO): NO